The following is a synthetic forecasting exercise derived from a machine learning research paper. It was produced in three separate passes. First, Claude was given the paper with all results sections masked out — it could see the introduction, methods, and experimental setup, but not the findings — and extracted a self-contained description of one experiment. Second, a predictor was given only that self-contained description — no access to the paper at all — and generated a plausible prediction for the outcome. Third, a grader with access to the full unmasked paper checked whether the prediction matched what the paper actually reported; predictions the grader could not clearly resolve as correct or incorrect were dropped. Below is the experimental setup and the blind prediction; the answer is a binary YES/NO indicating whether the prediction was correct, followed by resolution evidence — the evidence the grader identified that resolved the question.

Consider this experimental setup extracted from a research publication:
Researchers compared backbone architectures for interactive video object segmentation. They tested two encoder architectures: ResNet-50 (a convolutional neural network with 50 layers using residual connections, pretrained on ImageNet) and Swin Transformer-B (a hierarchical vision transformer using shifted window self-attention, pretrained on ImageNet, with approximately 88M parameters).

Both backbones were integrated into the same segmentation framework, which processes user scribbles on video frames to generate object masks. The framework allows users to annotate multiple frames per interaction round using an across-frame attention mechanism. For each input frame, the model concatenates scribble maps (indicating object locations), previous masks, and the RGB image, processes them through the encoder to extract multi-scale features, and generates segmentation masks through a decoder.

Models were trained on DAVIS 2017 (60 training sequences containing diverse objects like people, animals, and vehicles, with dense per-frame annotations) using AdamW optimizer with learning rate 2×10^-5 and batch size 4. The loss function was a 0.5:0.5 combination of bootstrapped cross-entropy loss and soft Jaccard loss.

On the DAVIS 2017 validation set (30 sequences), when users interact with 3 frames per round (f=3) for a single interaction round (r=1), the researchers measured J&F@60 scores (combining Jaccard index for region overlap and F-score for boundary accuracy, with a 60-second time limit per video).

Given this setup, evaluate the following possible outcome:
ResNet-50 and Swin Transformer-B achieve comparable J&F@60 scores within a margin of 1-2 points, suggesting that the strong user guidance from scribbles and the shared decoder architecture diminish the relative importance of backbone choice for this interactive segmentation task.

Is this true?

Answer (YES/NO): YES